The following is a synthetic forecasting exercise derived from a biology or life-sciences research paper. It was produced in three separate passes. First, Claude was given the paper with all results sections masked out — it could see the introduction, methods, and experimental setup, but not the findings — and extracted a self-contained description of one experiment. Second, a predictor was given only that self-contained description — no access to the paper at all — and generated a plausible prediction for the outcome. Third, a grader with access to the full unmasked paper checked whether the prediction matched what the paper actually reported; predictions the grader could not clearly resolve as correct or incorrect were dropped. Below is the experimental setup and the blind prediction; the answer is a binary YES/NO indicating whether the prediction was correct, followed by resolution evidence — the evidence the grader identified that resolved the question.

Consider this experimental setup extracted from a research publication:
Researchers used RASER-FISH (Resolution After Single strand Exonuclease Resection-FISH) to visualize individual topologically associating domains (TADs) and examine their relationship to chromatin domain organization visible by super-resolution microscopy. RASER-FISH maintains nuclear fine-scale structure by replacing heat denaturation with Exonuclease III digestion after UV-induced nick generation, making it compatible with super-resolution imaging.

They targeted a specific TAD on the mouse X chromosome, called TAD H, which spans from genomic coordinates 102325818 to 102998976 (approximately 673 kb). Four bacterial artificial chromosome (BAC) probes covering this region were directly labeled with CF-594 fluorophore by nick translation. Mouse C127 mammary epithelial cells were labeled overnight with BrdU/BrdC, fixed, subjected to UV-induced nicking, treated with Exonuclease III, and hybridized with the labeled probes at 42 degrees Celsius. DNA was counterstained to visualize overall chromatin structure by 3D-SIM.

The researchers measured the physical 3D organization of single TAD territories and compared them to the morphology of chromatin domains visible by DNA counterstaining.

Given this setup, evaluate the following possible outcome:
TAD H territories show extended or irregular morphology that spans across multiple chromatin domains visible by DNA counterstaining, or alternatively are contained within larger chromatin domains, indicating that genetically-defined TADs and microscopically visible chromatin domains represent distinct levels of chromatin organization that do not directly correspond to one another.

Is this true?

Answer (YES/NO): NO